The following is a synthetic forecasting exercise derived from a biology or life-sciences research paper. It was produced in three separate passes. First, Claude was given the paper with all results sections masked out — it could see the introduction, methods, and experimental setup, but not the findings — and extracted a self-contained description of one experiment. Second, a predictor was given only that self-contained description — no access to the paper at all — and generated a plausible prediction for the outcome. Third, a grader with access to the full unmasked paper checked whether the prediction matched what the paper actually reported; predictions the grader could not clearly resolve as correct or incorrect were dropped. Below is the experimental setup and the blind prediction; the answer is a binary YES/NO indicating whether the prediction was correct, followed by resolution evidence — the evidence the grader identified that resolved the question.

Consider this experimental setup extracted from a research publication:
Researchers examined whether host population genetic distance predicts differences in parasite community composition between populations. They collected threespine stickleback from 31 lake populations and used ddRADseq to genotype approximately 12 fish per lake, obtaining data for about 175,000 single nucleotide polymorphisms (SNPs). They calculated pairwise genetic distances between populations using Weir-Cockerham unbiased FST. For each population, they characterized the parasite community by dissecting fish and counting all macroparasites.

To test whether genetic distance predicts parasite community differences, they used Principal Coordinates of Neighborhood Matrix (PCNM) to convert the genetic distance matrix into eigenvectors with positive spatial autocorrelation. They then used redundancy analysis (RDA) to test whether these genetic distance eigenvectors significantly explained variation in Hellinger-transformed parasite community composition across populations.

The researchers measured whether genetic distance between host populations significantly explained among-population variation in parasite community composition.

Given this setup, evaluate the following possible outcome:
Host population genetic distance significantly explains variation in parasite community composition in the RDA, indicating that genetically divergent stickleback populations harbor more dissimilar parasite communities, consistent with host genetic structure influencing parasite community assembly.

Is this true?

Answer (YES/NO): YES